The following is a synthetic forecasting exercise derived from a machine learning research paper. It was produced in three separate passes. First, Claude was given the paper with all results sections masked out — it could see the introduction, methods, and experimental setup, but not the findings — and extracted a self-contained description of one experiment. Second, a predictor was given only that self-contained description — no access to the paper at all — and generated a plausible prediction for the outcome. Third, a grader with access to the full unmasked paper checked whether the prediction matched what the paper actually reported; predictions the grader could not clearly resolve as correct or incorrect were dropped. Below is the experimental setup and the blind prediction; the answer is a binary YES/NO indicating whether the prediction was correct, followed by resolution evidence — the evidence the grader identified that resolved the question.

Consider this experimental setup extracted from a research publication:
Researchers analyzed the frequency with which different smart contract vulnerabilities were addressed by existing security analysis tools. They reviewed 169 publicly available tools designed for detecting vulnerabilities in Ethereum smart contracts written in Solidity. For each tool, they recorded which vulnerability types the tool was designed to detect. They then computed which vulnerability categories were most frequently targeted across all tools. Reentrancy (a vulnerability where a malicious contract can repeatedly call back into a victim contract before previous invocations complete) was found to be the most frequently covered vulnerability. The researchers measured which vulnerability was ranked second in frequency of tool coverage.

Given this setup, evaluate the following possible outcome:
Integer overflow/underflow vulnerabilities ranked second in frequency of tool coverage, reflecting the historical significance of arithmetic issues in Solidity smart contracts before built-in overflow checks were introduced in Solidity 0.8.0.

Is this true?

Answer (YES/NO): YES